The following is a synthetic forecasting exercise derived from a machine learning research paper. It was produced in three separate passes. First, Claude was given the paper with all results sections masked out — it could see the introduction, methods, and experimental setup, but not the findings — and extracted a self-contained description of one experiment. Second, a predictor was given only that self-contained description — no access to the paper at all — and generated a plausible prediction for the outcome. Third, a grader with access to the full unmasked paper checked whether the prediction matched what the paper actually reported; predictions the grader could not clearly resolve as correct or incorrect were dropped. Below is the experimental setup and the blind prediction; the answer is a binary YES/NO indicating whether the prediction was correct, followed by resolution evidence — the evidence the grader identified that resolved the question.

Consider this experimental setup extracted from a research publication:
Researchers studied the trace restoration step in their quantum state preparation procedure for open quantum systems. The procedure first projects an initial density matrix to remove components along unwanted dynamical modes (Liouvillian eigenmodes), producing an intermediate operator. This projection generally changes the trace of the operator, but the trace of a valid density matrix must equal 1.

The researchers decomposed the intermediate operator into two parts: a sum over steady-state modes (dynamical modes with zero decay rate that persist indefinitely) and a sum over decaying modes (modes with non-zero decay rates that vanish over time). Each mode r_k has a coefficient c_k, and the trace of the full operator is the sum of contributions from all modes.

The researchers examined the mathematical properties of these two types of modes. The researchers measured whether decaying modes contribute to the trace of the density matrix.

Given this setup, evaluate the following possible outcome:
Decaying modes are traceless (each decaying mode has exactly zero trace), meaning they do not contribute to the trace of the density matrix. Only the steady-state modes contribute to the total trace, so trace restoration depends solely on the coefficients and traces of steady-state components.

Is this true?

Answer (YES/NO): YES